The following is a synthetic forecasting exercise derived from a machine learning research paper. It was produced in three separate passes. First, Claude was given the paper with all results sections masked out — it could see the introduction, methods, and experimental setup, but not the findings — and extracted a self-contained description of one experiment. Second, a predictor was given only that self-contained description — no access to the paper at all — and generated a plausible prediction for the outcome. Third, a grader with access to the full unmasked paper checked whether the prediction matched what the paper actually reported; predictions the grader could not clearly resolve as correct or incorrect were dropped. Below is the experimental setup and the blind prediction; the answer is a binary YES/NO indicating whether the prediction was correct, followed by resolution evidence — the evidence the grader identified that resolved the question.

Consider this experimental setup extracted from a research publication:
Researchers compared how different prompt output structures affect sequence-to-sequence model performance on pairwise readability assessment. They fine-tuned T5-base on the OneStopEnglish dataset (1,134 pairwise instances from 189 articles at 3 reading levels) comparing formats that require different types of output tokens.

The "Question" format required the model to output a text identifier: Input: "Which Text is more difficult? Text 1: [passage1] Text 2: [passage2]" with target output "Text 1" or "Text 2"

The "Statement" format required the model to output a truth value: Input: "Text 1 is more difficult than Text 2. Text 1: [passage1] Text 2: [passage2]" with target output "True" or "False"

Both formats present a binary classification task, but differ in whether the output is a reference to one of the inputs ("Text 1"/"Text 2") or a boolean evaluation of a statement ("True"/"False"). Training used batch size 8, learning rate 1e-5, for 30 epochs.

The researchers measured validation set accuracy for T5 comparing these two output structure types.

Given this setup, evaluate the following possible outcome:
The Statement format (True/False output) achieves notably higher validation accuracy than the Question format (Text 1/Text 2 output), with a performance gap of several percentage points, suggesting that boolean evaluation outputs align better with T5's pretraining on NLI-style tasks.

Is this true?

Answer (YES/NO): NO